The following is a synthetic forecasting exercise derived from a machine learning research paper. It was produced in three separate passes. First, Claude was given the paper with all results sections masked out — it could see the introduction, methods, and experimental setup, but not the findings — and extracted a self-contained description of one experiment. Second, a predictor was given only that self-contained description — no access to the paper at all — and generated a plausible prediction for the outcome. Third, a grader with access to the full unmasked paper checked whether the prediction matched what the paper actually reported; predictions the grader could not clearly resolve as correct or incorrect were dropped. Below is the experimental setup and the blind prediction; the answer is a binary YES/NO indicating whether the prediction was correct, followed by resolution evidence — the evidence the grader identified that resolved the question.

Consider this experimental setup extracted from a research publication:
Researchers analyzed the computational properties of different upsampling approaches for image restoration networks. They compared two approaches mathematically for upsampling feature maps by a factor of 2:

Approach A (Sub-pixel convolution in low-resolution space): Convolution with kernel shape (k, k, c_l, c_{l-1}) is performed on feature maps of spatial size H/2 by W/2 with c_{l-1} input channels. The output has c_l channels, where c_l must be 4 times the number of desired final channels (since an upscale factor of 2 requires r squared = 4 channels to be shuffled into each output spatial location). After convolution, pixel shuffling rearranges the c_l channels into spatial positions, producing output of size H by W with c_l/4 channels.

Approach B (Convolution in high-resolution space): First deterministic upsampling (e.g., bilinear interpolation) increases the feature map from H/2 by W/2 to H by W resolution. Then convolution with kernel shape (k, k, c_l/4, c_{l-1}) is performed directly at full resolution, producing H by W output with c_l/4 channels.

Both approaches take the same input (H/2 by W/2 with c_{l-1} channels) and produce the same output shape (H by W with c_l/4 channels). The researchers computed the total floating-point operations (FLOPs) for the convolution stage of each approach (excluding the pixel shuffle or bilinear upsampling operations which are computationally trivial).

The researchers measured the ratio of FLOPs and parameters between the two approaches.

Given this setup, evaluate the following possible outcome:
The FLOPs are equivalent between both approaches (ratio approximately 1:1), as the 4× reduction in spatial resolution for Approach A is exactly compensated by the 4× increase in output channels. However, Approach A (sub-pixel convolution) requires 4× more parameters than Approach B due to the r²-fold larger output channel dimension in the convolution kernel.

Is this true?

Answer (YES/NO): YES